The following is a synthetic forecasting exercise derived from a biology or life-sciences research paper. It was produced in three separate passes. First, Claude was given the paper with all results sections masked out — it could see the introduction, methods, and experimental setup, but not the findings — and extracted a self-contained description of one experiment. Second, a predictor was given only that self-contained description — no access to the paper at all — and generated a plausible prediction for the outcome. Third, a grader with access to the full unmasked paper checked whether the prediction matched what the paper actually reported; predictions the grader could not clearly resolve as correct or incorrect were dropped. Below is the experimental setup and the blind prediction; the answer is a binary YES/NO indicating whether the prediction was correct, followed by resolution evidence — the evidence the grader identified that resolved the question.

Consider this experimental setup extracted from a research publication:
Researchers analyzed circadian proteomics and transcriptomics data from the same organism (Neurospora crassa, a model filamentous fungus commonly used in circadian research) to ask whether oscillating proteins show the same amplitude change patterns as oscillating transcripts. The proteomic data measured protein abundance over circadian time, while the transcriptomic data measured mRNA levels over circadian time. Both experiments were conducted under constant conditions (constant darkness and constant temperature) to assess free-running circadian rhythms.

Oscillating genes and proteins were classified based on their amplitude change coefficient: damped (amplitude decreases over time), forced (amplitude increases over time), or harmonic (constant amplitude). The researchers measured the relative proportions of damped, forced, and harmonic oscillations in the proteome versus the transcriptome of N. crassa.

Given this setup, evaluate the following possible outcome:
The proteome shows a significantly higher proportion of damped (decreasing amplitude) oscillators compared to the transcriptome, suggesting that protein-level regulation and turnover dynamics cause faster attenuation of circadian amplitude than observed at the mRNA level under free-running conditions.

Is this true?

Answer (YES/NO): NO